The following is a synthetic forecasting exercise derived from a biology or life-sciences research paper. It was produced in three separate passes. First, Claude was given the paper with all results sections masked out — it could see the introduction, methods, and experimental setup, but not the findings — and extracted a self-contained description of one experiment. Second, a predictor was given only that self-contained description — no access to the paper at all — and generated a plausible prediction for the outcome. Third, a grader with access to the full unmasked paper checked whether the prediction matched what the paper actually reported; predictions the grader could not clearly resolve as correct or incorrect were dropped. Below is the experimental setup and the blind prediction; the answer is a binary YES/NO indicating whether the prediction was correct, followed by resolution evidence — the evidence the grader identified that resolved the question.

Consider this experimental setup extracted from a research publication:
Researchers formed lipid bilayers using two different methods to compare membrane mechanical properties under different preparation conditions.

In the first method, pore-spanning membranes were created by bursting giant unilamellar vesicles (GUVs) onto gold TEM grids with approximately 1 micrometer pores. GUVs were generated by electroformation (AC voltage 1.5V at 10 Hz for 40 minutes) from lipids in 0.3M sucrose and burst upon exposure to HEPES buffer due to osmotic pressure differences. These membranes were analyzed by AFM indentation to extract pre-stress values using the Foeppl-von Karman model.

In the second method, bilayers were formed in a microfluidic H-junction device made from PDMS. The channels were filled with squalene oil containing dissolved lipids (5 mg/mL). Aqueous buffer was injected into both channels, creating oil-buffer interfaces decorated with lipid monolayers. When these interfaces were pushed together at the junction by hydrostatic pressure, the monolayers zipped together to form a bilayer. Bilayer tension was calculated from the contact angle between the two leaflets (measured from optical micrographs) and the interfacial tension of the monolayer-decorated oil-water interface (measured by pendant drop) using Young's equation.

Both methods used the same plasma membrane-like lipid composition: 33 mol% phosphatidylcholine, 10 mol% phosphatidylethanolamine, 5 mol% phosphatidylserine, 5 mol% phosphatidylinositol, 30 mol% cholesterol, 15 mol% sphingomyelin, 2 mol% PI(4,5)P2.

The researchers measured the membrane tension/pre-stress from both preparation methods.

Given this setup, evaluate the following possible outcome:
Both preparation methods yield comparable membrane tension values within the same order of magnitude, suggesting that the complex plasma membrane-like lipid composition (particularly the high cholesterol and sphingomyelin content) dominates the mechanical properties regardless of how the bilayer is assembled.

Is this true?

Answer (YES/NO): NO